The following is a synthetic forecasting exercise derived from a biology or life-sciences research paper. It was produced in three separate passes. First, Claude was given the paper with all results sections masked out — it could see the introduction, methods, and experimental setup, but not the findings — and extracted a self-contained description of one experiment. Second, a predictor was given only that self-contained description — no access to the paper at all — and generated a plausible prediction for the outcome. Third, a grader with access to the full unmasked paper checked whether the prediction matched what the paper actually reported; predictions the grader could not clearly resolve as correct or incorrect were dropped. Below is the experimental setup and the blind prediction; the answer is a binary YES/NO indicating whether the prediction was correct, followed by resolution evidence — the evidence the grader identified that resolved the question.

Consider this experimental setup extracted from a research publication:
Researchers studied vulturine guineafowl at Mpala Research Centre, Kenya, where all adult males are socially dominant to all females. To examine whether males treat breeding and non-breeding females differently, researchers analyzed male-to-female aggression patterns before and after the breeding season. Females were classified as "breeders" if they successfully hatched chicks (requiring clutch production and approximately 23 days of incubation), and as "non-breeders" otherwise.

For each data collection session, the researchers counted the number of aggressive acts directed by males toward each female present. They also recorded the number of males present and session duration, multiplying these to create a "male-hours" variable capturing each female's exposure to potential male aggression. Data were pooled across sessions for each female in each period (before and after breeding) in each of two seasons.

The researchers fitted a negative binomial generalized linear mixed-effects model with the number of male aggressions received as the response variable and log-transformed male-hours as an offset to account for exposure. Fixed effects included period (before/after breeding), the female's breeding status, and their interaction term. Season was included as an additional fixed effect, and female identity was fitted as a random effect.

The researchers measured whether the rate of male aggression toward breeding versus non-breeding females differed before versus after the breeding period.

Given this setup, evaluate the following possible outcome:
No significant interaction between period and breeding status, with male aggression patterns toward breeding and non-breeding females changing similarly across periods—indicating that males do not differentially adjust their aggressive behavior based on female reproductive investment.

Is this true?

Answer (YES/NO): NO